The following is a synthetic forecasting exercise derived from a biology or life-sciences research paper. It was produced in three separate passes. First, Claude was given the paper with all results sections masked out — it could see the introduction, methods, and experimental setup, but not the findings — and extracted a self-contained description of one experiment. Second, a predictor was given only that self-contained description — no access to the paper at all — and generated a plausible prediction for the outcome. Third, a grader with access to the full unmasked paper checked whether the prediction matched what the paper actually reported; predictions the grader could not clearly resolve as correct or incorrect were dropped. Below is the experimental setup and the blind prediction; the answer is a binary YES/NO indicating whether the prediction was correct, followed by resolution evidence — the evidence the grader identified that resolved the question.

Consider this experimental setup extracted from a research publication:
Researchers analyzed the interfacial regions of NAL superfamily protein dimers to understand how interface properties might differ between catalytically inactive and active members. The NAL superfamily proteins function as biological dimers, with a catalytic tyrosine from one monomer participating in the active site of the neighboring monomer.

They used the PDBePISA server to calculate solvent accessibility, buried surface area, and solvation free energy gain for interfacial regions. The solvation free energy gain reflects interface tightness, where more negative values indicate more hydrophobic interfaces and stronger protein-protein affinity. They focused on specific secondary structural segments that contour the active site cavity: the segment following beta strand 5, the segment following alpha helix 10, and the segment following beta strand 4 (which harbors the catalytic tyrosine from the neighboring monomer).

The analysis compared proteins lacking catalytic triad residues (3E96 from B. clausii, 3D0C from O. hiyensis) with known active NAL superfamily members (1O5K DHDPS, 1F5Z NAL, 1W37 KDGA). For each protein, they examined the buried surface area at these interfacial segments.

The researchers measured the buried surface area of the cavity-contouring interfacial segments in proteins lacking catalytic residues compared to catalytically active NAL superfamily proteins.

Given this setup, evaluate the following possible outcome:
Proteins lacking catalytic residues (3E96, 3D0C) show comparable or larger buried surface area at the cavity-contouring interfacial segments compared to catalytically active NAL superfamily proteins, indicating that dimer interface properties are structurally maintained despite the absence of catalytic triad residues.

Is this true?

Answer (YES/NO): NO